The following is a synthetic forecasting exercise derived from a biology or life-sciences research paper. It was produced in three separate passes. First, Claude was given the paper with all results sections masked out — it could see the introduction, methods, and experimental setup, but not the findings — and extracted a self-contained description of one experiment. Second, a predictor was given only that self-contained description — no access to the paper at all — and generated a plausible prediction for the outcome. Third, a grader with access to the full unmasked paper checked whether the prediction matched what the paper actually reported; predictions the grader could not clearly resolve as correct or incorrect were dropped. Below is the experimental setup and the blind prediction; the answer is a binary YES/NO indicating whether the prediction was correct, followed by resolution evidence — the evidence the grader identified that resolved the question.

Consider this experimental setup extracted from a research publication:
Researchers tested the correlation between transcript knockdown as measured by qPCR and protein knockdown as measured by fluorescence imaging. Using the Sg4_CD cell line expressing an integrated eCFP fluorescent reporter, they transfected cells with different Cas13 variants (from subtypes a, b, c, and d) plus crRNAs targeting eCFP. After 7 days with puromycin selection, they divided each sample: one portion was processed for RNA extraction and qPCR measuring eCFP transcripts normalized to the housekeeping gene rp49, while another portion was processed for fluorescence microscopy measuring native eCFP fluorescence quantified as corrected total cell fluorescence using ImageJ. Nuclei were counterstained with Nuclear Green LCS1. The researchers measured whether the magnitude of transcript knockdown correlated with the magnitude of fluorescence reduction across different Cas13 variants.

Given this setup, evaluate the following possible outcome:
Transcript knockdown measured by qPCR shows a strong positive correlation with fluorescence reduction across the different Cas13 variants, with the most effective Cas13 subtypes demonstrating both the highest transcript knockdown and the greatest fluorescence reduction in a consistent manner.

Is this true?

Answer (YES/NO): YES